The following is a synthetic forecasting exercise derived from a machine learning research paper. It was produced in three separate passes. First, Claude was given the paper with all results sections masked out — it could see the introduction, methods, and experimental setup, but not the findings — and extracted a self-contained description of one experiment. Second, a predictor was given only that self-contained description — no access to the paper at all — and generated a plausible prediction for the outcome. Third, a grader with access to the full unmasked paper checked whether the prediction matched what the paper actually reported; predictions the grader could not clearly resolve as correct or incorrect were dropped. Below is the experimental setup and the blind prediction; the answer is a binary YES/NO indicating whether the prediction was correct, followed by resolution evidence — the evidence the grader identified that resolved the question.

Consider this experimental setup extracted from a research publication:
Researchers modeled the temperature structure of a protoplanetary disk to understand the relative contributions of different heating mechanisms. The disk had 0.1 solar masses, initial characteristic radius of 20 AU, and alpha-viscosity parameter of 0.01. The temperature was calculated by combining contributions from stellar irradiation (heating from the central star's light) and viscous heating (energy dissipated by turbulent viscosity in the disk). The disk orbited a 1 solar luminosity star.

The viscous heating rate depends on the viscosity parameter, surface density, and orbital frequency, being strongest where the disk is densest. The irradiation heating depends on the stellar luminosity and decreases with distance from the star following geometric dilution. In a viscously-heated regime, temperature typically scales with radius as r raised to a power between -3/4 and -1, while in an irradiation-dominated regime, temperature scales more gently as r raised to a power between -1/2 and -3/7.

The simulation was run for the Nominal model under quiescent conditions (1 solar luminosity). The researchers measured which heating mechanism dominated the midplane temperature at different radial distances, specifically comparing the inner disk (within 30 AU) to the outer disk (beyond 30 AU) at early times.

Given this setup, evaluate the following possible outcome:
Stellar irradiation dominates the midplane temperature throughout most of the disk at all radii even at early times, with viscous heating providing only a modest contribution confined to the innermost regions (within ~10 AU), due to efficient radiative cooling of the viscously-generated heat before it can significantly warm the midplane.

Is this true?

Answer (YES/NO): NO